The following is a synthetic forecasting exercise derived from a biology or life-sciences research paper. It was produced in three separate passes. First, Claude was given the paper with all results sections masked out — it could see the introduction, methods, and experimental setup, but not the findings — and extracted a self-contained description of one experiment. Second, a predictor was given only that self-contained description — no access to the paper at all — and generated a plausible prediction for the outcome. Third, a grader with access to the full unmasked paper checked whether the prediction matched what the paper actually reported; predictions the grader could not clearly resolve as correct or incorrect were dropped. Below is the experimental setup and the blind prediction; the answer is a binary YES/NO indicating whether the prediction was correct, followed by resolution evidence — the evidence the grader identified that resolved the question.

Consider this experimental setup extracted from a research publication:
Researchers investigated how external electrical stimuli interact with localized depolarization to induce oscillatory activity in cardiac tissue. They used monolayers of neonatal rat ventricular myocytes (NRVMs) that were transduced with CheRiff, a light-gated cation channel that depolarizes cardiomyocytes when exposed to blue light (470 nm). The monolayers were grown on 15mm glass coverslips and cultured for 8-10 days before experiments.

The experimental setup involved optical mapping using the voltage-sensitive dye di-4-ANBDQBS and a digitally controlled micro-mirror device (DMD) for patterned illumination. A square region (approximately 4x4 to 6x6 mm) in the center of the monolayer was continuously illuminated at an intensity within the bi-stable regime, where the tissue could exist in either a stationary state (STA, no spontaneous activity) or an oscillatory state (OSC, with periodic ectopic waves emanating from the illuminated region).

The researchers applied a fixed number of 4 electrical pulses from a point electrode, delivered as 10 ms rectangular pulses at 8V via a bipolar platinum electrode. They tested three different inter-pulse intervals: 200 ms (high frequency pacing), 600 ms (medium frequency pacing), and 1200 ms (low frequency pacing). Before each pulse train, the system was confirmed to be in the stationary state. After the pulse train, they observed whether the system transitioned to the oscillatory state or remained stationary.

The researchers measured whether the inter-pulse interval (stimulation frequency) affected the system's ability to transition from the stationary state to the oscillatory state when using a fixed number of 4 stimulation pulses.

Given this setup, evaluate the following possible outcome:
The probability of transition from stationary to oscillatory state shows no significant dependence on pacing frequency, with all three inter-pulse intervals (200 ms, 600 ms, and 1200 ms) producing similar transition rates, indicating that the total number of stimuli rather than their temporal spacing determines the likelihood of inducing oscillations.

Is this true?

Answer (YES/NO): NO